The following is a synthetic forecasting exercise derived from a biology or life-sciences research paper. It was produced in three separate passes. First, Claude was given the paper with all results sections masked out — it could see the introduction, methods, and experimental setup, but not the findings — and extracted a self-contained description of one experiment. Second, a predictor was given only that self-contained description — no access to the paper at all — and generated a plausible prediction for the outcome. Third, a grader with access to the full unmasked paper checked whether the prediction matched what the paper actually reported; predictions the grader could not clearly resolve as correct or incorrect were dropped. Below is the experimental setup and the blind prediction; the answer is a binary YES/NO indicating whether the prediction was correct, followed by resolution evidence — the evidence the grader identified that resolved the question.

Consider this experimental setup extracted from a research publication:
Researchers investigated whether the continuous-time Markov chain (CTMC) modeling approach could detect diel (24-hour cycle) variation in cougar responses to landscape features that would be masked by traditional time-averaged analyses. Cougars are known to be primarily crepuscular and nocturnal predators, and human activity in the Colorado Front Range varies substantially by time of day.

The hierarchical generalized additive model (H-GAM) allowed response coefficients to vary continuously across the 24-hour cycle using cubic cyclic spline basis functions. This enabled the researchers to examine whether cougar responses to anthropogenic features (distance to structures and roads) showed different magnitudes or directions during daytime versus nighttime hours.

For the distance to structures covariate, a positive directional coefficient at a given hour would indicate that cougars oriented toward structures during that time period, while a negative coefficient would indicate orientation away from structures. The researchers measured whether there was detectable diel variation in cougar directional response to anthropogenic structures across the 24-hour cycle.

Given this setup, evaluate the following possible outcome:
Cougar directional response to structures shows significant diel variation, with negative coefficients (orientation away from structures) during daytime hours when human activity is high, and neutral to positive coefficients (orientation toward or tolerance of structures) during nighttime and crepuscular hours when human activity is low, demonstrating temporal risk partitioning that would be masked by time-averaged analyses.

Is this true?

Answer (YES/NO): NO